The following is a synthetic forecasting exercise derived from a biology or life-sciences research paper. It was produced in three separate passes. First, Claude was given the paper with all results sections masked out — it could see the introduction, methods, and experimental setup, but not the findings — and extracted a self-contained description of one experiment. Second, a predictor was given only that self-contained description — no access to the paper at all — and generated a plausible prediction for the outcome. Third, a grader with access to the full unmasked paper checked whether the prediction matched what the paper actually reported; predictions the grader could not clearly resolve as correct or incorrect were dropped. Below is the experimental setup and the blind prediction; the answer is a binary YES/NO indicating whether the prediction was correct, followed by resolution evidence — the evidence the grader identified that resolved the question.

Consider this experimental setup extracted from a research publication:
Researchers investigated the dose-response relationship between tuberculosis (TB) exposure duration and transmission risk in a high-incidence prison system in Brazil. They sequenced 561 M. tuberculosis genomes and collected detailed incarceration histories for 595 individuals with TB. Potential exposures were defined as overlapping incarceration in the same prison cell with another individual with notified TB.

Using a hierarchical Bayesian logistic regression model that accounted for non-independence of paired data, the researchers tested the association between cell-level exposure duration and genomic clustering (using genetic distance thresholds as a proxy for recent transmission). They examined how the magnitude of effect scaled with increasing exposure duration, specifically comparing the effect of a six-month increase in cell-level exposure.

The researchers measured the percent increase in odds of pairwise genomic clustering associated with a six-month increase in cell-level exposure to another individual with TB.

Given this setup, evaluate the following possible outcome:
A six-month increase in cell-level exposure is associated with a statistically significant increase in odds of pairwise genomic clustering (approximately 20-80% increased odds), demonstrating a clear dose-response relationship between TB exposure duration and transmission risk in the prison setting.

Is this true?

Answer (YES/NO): YES